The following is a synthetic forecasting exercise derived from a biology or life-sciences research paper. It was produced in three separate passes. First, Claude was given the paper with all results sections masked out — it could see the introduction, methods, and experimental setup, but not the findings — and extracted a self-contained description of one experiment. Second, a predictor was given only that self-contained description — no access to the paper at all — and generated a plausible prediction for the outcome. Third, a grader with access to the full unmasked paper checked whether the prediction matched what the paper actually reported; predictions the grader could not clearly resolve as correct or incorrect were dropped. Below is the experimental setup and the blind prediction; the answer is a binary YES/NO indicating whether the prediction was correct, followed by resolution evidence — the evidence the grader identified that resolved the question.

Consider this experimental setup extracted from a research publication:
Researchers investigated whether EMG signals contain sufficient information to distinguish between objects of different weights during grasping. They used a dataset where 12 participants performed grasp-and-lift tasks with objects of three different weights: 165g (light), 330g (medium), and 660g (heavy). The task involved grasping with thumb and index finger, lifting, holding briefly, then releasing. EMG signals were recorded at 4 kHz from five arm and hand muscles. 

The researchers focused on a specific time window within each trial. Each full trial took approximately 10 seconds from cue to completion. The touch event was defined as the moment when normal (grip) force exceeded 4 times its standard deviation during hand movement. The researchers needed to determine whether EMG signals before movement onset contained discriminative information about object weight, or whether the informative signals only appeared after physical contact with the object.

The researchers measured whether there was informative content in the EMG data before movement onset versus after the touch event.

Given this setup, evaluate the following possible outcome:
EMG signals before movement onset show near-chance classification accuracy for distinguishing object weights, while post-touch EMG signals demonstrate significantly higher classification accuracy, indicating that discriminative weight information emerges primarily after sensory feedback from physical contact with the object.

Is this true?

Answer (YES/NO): YES